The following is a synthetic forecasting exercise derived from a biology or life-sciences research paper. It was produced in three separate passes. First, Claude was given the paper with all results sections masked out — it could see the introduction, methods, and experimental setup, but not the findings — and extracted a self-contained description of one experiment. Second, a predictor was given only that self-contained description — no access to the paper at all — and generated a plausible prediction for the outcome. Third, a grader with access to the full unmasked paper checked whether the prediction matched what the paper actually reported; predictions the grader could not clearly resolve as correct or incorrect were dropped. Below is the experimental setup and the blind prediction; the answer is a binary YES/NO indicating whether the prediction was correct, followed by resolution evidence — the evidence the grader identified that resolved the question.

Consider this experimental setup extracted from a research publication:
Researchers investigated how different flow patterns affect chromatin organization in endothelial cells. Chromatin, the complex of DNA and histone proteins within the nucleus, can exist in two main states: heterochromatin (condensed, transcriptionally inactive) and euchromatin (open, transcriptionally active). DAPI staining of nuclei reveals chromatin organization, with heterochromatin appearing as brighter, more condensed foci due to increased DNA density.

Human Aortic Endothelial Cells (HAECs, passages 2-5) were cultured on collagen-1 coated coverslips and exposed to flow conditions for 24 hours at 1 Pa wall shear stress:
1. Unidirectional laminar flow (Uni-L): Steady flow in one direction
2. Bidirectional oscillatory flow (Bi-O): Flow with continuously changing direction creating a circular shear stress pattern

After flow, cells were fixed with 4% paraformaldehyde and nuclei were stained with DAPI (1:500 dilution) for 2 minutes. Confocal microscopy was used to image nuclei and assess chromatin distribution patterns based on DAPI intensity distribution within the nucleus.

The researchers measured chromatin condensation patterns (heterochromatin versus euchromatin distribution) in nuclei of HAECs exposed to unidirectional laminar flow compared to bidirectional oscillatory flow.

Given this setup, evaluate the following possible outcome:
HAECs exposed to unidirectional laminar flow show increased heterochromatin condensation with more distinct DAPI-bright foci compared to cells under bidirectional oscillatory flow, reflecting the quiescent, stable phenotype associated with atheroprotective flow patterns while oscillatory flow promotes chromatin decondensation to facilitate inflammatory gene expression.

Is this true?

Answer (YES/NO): NO